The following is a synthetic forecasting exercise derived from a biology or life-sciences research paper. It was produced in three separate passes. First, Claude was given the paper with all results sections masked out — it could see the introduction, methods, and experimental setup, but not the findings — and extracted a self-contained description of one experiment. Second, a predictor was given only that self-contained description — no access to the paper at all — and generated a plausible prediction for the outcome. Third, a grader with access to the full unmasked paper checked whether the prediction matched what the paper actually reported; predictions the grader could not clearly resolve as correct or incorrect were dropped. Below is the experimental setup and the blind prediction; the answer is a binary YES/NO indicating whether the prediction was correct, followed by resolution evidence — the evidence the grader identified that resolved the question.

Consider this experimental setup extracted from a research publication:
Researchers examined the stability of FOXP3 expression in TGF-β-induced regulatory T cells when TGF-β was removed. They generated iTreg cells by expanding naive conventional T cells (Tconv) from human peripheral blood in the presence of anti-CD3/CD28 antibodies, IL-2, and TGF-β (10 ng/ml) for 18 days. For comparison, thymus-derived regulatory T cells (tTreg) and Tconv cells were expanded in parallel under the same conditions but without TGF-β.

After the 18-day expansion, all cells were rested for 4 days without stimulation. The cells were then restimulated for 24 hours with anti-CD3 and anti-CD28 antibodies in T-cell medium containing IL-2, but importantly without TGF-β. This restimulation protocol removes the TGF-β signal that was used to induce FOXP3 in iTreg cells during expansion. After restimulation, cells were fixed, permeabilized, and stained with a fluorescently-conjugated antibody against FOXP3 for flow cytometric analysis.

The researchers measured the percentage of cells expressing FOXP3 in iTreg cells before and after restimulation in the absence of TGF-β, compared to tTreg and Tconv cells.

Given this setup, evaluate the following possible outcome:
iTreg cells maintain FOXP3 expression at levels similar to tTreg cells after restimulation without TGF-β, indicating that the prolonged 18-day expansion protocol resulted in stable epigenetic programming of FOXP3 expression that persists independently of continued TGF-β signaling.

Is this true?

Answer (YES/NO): NO